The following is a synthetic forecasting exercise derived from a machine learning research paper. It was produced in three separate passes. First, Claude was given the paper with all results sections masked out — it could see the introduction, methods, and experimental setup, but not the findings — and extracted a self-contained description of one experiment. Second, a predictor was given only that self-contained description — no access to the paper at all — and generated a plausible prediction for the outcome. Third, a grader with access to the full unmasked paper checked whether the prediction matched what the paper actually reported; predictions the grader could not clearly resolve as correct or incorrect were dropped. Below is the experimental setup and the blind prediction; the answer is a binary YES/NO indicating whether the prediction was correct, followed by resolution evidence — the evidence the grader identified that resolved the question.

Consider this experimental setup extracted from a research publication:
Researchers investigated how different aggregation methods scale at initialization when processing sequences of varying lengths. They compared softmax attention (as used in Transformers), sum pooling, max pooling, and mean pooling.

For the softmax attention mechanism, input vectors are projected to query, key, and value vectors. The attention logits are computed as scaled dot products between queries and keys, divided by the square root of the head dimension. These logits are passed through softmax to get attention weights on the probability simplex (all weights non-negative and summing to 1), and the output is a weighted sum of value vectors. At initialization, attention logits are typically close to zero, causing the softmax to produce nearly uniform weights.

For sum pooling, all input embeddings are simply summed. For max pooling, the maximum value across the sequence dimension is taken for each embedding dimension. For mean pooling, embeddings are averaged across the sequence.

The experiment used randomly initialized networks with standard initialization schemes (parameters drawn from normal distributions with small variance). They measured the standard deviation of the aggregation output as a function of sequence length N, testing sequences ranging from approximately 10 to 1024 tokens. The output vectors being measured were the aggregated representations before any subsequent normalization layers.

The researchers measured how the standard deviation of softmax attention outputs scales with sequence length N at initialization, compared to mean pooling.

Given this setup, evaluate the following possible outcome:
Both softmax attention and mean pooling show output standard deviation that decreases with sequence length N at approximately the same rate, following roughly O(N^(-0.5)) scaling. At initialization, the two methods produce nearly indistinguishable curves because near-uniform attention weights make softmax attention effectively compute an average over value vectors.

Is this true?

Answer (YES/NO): YES